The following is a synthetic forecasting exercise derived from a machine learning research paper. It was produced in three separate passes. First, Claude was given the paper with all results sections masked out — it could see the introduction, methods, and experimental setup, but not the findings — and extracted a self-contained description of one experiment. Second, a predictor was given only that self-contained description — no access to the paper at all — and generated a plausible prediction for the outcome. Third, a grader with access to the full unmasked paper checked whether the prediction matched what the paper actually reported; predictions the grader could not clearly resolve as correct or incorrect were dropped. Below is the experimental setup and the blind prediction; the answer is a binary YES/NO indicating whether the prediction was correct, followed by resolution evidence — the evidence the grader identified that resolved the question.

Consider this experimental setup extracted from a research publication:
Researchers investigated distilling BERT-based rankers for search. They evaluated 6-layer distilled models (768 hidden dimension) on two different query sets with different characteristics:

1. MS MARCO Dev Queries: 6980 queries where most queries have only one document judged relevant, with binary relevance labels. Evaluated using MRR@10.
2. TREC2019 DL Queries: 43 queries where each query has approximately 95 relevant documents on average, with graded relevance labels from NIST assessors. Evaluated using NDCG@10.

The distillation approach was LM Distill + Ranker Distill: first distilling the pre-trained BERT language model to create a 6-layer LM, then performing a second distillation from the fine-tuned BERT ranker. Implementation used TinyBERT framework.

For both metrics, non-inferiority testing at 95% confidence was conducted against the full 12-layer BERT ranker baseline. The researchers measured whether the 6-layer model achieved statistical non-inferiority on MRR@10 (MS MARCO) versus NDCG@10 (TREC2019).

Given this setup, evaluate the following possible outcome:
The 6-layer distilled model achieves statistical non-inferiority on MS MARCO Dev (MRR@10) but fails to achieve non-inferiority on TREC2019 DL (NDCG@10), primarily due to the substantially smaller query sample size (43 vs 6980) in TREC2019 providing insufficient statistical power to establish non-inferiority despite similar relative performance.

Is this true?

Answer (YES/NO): YES